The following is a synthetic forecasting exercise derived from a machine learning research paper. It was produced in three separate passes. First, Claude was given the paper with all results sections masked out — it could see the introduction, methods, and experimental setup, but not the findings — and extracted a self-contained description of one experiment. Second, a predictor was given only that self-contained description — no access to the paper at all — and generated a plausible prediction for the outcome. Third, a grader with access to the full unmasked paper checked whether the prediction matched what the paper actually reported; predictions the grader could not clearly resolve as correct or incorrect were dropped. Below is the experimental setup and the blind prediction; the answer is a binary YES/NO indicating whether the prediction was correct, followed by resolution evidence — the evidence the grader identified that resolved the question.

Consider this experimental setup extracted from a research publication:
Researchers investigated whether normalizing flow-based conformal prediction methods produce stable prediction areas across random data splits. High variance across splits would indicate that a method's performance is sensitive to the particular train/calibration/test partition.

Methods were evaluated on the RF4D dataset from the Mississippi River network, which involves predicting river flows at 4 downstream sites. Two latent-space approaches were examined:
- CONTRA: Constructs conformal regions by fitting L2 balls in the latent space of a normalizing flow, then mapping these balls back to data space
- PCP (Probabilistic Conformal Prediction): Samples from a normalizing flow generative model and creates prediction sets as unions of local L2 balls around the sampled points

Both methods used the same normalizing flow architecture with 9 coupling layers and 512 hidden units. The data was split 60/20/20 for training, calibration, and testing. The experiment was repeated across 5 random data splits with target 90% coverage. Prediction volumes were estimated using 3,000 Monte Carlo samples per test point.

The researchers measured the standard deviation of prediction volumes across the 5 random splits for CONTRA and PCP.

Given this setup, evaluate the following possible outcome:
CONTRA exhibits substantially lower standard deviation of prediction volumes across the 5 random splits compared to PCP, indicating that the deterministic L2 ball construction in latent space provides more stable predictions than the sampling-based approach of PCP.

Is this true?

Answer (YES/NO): NO